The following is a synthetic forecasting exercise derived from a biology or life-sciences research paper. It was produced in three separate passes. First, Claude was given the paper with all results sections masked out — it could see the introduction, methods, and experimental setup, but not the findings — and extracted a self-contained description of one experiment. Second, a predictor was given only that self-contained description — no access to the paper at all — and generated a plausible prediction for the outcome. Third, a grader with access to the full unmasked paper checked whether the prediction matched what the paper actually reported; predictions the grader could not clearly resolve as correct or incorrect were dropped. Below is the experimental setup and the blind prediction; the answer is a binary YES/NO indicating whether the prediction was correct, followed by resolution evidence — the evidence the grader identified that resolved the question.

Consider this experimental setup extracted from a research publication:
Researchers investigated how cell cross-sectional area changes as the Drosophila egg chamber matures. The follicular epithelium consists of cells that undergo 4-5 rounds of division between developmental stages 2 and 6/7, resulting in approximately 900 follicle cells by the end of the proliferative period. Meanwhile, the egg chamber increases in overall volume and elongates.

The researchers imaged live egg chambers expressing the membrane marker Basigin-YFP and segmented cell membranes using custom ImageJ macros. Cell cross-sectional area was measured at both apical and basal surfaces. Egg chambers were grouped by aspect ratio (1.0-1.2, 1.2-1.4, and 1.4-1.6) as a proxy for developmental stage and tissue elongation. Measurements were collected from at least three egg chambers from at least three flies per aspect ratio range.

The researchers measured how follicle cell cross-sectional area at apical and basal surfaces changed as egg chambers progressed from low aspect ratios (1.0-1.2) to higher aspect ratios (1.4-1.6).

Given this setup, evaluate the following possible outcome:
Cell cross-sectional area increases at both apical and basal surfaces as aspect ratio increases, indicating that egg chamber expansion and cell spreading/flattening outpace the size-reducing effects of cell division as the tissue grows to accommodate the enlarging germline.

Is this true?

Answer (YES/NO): NO